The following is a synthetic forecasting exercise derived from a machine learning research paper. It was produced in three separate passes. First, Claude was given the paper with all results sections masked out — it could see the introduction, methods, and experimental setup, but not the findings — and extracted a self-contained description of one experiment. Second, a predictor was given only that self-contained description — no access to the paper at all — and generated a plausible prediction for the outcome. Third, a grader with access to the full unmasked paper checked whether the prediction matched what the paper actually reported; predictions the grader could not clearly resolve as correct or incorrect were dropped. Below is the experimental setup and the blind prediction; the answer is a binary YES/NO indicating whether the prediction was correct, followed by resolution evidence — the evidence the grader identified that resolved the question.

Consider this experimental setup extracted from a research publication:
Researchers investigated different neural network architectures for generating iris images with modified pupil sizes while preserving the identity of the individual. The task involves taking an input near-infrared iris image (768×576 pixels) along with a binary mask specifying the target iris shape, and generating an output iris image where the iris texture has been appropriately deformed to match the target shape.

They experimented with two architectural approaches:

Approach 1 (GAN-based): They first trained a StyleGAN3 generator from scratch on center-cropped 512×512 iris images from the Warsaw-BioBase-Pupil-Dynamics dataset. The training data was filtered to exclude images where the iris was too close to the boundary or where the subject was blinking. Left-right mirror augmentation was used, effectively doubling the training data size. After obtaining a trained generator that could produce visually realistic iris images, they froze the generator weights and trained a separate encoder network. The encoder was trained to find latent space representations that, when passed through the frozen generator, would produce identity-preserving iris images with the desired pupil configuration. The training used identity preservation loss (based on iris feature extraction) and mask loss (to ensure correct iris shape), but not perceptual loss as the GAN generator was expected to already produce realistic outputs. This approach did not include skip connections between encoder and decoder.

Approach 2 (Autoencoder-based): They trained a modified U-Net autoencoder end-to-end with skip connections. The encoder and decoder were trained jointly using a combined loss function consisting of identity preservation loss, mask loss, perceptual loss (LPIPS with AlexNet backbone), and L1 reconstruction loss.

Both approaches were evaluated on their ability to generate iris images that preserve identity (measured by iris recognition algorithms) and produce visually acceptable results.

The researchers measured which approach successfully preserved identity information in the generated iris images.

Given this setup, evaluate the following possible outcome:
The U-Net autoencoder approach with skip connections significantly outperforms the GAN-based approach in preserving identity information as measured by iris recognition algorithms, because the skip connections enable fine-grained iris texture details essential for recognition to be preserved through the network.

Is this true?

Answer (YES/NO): NO